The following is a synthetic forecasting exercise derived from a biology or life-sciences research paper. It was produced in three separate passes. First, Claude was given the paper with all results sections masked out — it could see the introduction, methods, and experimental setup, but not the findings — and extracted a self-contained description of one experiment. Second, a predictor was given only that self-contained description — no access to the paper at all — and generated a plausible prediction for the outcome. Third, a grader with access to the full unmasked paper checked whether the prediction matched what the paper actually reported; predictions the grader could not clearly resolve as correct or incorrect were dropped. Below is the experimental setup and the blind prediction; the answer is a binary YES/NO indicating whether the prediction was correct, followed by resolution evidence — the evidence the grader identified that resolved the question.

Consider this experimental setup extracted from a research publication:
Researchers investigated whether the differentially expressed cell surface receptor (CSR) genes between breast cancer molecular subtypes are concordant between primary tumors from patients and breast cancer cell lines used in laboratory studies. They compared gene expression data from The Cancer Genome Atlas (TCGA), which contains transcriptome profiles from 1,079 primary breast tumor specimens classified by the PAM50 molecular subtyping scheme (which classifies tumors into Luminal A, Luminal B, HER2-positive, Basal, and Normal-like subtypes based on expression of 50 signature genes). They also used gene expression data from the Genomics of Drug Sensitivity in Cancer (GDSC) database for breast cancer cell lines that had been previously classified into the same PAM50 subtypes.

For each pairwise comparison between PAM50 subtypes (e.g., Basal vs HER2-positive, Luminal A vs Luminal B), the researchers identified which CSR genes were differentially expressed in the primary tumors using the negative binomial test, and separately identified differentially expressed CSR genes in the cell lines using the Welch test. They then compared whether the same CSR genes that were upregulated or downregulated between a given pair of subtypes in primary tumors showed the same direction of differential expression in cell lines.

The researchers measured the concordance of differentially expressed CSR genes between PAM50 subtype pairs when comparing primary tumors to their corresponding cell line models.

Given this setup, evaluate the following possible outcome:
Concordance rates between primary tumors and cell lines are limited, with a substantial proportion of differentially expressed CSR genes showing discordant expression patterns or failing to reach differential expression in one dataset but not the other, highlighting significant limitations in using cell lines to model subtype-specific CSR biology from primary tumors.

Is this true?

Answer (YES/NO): YES